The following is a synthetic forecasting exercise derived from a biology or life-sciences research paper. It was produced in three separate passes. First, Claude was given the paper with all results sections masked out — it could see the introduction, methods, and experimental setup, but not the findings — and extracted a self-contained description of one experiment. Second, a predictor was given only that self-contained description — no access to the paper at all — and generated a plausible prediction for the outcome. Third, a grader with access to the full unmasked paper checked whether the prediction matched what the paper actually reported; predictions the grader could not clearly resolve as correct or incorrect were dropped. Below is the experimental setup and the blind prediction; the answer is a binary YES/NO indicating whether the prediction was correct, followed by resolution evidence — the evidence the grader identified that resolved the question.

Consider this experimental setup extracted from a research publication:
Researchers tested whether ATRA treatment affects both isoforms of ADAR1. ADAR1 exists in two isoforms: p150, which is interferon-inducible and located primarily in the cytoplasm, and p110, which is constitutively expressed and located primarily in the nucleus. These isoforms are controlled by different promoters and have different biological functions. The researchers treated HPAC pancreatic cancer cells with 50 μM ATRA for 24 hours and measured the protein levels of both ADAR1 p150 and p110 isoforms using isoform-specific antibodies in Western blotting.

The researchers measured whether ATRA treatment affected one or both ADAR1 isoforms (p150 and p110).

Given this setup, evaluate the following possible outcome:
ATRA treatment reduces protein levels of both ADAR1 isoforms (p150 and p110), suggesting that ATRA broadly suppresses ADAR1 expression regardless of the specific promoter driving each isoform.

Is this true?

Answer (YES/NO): NO